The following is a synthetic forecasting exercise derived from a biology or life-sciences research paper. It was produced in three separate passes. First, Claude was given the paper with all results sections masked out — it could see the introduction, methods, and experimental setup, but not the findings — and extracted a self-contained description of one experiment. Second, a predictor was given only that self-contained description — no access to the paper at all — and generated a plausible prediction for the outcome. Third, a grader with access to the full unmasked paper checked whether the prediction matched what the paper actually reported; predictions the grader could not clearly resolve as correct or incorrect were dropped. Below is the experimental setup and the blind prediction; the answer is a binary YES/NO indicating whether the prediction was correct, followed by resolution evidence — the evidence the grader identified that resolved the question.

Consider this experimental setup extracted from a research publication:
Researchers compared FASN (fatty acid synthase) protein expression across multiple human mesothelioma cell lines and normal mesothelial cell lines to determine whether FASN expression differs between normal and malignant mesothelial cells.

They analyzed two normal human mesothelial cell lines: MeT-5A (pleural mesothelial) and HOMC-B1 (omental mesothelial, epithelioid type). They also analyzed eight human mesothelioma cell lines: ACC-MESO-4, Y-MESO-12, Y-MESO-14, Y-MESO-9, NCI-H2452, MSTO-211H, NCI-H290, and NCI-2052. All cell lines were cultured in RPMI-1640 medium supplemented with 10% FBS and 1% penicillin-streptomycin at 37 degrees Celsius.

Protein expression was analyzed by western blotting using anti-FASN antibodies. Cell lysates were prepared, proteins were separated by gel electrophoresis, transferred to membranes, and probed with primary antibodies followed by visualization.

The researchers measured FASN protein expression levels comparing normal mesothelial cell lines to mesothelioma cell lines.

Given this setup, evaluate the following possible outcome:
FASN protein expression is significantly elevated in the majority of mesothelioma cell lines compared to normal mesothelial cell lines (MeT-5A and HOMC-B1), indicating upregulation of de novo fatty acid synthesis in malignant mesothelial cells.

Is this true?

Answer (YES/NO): NO